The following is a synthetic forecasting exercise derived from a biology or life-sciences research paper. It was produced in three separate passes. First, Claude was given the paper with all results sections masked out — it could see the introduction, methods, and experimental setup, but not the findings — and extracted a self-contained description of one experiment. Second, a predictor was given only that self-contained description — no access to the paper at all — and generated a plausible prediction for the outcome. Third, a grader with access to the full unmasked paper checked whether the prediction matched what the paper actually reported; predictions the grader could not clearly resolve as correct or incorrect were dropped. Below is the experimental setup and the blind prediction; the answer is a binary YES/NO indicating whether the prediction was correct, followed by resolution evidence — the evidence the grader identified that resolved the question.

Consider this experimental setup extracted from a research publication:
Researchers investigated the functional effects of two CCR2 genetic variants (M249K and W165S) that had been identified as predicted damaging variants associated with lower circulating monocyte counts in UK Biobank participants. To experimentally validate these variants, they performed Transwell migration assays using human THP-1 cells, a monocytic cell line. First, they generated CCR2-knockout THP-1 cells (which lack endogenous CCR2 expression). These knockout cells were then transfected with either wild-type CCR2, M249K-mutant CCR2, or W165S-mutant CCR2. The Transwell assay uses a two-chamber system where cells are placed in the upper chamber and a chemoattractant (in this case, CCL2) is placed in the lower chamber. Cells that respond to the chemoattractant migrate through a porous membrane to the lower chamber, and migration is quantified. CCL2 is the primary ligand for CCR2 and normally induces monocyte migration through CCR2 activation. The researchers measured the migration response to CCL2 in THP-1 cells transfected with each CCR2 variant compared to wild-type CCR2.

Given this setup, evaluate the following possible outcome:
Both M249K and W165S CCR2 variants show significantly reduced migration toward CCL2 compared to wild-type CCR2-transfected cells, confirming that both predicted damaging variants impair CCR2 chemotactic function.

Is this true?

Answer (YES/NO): NO